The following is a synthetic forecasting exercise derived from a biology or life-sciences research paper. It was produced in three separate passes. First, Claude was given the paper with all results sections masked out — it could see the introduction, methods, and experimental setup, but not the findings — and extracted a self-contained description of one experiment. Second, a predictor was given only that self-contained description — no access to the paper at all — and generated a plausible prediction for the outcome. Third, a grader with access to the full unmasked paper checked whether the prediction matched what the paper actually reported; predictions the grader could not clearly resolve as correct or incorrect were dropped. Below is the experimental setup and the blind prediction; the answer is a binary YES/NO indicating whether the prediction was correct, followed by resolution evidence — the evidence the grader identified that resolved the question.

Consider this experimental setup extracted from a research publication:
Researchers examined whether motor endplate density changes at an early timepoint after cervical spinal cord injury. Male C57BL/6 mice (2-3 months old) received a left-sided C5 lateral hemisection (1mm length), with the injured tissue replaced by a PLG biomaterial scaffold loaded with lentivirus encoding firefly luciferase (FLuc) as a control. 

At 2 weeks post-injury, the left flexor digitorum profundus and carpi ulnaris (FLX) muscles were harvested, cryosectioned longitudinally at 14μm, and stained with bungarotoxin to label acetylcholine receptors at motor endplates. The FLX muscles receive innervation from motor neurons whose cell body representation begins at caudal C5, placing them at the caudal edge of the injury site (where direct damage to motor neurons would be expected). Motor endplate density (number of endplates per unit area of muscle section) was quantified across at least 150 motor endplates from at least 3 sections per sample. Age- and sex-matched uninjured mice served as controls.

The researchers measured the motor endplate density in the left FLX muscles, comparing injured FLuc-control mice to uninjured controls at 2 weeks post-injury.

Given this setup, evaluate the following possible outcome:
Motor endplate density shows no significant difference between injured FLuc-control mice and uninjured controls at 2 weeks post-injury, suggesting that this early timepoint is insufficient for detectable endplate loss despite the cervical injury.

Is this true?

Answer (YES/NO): YES